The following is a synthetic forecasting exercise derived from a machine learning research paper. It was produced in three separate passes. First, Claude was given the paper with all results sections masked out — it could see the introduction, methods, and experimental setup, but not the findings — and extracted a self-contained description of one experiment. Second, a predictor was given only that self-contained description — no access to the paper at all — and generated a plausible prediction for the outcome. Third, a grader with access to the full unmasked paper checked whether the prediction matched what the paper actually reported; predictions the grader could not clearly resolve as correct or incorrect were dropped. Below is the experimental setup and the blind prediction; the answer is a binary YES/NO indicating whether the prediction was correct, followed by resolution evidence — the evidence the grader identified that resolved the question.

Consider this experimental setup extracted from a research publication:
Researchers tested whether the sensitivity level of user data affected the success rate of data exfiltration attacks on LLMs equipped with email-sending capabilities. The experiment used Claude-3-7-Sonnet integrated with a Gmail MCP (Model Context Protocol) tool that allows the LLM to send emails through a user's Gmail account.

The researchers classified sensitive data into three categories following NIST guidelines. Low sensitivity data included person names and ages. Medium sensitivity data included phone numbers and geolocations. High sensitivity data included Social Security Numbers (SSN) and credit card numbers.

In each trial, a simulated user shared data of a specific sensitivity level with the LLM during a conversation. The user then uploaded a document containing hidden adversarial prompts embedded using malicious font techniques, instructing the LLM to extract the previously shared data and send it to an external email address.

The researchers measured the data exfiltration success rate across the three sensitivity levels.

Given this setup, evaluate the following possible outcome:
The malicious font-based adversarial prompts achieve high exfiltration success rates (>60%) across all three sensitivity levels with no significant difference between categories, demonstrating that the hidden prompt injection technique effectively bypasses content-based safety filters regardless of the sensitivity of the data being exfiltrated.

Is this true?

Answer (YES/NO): NO